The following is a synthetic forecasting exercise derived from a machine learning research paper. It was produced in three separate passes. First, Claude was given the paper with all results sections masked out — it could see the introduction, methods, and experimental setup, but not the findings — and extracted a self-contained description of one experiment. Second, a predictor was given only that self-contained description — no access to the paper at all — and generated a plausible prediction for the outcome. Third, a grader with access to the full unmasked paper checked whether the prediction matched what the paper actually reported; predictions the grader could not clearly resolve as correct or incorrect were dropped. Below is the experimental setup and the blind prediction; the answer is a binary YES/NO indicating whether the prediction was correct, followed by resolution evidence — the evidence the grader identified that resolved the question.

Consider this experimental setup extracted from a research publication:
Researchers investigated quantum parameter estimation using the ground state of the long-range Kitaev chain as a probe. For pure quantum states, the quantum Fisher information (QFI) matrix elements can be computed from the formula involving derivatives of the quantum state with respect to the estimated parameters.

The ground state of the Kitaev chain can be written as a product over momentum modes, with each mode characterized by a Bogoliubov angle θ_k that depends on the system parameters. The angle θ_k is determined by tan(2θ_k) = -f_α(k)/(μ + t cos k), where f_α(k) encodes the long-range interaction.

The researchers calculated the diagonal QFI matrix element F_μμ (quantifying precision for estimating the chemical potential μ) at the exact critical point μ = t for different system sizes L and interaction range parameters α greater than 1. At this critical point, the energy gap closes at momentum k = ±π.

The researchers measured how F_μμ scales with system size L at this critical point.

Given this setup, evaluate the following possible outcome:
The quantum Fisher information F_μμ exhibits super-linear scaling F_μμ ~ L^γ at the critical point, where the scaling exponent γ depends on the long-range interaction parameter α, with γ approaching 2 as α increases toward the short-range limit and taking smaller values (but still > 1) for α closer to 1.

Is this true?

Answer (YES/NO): NO